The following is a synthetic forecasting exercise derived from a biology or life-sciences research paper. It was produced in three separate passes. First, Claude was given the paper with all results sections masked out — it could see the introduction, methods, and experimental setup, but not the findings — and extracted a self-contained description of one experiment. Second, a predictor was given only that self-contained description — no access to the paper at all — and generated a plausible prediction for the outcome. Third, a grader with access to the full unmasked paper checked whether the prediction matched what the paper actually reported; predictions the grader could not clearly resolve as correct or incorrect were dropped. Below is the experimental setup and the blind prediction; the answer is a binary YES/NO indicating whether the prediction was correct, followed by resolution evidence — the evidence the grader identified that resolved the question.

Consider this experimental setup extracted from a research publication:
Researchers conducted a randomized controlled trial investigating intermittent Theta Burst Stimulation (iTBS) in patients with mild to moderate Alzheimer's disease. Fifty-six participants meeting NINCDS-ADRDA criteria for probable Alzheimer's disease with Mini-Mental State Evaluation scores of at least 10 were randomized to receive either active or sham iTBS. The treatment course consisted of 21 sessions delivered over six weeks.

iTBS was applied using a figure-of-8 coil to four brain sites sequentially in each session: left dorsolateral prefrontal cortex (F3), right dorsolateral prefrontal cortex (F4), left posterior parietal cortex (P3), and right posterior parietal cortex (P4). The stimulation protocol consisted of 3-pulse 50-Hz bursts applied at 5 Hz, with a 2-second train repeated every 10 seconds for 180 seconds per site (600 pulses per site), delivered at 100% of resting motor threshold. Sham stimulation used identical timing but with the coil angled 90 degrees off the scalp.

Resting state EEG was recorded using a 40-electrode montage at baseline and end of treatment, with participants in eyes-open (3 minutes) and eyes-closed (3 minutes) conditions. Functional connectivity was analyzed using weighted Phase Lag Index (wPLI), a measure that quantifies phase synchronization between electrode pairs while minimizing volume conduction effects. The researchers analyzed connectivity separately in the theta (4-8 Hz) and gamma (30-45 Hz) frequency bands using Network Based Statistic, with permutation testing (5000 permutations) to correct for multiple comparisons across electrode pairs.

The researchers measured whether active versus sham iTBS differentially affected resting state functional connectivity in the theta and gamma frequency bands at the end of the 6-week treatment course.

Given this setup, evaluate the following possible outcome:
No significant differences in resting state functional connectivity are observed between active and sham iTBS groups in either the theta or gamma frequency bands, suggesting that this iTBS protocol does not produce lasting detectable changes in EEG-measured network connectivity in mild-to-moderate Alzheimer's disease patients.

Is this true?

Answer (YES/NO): NO